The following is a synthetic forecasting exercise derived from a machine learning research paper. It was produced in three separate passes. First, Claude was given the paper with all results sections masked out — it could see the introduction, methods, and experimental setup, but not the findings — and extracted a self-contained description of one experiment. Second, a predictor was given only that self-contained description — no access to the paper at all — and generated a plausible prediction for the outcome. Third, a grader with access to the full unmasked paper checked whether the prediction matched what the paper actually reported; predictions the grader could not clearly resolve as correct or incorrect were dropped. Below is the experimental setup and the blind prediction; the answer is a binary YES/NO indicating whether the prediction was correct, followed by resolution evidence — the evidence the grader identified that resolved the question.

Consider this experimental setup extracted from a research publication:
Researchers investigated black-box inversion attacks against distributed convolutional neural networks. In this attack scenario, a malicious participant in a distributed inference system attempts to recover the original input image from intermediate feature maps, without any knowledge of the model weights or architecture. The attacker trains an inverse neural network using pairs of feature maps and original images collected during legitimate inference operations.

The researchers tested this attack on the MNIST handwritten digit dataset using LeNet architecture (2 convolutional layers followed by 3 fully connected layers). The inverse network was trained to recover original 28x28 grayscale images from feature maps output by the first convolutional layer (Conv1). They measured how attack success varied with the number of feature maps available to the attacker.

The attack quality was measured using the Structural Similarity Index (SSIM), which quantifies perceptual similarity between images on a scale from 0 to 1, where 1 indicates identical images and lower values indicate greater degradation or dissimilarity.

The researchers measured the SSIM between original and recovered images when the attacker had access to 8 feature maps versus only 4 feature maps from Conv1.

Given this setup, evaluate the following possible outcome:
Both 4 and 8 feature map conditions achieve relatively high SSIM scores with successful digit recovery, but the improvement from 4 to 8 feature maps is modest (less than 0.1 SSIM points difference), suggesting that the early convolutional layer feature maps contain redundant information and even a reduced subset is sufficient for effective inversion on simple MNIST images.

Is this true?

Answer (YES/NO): NO